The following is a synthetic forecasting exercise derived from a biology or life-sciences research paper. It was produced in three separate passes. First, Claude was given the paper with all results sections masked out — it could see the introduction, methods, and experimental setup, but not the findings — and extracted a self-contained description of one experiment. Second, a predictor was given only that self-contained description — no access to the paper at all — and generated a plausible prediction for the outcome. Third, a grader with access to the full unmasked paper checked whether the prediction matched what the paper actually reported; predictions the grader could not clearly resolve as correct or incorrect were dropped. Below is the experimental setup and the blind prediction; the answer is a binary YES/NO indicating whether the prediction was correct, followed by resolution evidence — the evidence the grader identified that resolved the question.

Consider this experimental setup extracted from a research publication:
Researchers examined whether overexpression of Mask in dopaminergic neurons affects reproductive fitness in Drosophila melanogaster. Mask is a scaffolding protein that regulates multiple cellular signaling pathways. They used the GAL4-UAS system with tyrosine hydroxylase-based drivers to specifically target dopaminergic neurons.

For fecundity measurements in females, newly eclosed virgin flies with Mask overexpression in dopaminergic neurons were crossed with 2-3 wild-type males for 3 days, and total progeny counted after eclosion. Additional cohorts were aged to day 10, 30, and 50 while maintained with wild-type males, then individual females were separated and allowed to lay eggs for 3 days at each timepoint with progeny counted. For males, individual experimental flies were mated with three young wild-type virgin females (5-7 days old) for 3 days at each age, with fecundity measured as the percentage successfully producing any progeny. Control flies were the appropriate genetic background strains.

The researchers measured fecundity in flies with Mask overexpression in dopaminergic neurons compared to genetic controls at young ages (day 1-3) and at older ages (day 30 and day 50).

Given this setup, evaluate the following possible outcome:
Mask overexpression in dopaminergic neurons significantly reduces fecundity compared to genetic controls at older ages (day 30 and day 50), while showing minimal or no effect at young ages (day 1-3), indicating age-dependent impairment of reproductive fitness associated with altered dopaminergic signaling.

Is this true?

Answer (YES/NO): NO